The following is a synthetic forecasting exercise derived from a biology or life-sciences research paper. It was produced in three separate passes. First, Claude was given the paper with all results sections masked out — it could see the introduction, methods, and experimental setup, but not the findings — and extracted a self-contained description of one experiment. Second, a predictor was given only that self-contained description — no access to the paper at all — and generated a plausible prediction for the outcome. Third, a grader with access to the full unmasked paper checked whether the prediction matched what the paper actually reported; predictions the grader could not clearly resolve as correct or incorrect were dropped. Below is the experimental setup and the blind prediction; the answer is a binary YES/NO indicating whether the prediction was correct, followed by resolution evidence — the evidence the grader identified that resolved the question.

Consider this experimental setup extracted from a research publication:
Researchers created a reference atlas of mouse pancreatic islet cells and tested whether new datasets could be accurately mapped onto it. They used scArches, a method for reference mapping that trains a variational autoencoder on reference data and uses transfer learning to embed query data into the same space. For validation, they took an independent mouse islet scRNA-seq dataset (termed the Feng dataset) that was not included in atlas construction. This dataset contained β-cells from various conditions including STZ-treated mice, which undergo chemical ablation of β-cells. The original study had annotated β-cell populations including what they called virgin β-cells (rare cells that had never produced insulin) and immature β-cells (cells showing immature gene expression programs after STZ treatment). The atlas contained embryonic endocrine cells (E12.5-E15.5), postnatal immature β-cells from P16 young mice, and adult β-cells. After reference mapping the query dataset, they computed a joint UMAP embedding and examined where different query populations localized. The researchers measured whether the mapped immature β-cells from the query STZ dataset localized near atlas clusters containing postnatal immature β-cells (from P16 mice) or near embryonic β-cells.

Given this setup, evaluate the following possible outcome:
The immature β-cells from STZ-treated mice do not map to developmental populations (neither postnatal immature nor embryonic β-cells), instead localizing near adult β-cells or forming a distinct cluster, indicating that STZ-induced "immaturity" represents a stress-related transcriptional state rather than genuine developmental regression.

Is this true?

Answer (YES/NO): YES